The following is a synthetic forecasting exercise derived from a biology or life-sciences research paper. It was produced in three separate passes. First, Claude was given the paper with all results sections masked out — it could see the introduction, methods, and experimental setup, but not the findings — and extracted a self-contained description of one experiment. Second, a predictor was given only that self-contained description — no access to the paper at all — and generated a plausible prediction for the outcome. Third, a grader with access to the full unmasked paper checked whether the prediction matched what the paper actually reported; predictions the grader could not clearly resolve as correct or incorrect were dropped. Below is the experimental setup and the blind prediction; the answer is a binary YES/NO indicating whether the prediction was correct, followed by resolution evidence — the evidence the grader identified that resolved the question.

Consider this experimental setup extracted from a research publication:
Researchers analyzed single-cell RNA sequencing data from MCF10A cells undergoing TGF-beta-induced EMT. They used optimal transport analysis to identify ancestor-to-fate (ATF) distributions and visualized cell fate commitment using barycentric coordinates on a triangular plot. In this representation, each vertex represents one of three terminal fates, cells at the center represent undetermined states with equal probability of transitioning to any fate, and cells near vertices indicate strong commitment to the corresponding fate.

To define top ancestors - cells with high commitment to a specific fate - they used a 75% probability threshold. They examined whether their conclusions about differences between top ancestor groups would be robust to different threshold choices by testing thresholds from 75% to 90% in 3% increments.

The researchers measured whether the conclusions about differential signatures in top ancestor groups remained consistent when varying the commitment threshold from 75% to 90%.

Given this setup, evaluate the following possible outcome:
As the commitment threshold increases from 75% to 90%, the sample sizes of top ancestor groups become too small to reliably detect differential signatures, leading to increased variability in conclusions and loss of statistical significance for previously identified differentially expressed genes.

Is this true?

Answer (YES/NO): NO